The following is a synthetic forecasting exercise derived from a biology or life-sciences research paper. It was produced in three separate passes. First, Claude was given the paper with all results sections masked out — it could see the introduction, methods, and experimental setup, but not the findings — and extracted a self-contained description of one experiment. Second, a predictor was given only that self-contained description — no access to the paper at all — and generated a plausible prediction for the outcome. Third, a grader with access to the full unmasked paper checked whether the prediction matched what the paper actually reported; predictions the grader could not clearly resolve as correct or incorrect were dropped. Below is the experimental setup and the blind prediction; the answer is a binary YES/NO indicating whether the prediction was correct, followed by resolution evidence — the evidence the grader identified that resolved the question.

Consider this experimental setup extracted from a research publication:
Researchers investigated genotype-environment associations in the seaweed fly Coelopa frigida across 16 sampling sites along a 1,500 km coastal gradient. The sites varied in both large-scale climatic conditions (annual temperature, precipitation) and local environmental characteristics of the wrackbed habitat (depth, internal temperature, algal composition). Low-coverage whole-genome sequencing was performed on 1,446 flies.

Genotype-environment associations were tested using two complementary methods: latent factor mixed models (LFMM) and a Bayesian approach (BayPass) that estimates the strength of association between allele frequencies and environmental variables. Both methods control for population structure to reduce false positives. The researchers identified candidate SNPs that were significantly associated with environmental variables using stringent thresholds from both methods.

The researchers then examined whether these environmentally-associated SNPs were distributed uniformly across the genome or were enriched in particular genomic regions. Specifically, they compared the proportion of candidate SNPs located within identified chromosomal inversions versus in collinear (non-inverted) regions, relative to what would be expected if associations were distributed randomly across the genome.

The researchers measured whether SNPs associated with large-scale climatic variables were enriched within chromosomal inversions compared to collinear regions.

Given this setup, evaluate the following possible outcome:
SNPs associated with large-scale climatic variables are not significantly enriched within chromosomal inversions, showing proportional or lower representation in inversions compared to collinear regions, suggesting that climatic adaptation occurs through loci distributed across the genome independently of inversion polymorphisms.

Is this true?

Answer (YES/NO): NO